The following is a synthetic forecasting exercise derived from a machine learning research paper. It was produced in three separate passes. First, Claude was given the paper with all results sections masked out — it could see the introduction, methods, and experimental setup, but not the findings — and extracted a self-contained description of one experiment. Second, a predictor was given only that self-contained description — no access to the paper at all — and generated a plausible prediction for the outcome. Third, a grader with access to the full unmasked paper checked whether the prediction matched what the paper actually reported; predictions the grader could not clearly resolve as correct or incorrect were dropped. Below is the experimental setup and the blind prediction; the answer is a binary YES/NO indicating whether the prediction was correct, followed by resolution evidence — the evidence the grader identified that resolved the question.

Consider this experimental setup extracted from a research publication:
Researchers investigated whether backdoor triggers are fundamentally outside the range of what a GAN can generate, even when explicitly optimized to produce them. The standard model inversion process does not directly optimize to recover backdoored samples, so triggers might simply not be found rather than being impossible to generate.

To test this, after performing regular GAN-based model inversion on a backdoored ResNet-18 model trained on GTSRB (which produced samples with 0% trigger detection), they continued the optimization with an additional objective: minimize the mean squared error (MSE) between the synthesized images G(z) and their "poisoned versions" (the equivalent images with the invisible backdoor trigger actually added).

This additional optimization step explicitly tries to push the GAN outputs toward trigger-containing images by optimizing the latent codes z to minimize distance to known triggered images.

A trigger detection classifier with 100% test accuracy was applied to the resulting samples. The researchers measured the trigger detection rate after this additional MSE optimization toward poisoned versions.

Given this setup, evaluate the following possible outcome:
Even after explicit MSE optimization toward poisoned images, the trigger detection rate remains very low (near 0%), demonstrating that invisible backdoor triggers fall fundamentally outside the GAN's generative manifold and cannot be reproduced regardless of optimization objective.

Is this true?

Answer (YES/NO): YES